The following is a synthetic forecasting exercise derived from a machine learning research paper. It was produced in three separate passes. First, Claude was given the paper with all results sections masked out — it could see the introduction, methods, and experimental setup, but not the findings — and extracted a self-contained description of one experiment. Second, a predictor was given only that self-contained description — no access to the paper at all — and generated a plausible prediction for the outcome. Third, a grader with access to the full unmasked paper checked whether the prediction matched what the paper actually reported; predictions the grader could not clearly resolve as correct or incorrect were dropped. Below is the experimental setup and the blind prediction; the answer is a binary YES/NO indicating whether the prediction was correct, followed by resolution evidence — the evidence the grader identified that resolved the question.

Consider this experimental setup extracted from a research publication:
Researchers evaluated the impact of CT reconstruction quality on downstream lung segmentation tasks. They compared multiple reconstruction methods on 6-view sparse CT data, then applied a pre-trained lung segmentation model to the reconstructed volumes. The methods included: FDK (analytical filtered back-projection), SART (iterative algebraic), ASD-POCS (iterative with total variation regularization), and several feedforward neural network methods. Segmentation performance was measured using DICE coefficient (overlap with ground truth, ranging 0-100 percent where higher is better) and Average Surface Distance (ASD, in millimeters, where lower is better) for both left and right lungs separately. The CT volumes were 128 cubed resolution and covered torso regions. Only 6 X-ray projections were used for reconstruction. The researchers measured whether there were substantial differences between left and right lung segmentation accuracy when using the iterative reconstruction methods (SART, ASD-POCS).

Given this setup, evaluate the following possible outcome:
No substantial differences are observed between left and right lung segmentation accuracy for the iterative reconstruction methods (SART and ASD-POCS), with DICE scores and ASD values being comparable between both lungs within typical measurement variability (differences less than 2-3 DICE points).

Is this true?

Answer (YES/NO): NO